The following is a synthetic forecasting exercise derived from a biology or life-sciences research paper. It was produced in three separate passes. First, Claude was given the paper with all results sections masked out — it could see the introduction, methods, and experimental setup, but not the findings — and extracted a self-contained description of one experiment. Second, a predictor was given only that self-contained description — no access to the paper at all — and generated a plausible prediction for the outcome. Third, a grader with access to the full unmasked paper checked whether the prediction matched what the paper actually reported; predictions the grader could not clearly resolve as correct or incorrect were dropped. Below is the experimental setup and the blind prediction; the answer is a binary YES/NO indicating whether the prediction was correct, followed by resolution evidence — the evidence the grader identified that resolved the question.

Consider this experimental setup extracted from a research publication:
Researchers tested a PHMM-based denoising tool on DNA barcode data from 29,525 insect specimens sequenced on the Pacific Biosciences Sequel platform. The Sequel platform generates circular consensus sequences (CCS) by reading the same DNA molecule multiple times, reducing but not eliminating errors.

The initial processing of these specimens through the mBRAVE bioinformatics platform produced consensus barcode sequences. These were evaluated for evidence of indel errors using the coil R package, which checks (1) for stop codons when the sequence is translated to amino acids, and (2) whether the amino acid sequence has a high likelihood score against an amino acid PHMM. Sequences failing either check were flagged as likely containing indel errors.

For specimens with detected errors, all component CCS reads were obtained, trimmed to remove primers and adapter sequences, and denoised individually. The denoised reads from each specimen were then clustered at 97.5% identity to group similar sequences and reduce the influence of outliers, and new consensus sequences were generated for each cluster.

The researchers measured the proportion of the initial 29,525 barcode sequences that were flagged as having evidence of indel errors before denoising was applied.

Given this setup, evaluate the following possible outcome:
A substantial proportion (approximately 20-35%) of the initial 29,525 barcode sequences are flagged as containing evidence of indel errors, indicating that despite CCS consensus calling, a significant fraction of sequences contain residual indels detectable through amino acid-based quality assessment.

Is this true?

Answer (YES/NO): NO